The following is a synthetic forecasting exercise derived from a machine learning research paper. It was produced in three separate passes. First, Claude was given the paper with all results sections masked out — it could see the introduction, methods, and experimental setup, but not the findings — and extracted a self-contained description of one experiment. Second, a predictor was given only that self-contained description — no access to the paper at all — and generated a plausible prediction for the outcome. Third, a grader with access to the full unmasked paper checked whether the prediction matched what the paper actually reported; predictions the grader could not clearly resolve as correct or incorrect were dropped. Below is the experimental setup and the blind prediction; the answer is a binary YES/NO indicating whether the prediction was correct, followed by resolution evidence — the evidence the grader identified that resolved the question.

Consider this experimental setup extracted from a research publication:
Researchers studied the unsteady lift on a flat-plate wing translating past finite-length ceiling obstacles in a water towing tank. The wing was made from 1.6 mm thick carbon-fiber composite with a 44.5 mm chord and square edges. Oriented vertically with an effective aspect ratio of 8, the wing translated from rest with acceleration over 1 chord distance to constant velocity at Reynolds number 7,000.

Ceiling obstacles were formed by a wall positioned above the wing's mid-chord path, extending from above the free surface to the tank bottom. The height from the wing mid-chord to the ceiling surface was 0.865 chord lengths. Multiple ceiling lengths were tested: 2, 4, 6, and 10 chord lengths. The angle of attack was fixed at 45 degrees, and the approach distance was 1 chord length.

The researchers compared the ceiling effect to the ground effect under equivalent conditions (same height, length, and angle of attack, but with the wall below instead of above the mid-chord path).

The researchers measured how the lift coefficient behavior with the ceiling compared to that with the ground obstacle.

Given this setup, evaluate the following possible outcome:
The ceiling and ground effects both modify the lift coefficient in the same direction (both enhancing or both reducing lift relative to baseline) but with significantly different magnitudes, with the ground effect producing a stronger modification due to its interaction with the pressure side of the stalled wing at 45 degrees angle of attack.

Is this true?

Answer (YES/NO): NO